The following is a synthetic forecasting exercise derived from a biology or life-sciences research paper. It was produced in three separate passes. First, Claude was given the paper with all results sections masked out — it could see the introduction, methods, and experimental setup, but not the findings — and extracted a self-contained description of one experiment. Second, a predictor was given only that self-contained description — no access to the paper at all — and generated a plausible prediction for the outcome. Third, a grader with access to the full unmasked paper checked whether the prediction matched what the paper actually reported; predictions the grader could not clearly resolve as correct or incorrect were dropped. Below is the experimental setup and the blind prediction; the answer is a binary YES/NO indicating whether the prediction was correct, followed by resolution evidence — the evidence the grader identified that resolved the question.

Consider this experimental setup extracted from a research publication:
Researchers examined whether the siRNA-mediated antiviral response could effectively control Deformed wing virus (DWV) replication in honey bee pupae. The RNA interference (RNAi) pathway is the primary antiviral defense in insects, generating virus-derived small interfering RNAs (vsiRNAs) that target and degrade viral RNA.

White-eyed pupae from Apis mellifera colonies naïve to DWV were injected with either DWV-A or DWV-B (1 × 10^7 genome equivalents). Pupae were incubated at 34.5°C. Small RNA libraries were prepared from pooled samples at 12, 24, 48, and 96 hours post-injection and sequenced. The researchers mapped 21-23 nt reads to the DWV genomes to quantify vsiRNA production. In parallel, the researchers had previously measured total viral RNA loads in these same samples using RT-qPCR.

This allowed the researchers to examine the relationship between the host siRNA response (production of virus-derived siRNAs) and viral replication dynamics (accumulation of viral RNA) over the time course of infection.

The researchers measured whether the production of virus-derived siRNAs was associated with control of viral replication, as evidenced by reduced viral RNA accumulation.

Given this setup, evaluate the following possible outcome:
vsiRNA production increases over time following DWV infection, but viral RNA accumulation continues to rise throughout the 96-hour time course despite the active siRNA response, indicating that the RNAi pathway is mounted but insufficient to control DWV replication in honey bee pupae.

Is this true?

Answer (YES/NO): YES